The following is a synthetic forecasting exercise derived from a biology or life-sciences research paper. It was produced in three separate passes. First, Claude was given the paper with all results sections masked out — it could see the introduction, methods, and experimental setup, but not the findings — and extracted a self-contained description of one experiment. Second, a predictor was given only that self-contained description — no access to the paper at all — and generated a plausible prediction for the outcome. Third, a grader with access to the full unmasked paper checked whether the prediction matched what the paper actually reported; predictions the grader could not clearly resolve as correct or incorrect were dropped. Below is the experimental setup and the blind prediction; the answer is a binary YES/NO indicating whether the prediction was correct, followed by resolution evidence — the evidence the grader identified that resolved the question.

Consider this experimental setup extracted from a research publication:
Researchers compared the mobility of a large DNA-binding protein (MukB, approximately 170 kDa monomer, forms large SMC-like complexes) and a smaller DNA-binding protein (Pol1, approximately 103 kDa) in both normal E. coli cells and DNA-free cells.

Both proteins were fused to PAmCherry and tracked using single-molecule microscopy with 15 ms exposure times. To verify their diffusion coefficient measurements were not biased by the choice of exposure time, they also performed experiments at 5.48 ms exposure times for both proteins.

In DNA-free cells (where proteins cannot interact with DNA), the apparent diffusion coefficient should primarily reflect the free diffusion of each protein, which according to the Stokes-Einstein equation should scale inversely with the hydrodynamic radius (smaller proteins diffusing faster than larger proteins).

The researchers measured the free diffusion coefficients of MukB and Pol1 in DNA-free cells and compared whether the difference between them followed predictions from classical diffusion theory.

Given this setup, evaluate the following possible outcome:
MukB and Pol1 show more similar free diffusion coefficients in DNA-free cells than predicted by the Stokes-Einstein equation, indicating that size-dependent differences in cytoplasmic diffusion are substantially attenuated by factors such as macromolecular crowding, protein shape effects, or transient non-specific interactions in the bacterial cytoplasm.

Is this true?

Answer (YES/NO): NO